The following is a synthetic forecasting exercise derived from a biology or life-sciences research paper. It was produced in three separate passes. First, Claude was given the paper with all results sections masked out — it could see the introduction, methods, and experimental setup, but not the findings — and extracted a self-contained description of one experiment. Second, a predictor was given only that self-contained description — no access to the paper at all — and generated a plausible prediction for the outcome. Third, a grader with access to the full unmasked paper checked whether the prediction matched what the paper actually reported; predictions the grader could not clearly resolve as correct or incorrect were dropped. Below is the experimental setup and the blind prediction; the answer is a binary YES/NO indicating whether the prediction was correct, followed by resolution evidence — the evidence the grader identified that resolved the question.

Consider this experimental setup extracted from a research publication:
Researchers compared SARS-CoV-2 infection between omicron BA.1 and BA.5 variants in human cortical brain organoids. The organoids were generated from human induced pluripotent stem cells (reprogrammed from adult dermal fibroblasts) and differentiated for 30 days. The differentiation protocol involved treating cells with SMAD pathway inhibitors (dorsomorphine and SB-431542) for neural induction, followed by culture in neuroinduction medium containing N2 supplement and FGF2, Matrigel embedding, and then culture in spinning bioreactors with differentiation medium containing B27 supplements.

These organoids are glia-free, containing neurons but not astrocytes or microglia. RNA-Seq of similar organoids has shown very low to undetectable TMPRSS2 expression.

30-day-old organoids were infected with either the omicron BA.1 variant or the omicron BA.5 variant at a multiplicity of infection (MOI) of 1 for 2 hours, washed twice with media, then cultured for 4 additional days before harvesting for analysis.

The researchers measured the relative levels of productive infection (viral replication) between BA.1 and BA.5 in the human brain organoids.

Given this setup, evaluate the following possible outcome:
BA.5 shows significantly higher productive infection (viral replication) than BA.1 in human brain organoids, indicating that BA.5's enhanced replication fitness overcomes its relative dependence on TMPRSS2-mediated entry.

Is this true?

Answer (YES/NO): YES